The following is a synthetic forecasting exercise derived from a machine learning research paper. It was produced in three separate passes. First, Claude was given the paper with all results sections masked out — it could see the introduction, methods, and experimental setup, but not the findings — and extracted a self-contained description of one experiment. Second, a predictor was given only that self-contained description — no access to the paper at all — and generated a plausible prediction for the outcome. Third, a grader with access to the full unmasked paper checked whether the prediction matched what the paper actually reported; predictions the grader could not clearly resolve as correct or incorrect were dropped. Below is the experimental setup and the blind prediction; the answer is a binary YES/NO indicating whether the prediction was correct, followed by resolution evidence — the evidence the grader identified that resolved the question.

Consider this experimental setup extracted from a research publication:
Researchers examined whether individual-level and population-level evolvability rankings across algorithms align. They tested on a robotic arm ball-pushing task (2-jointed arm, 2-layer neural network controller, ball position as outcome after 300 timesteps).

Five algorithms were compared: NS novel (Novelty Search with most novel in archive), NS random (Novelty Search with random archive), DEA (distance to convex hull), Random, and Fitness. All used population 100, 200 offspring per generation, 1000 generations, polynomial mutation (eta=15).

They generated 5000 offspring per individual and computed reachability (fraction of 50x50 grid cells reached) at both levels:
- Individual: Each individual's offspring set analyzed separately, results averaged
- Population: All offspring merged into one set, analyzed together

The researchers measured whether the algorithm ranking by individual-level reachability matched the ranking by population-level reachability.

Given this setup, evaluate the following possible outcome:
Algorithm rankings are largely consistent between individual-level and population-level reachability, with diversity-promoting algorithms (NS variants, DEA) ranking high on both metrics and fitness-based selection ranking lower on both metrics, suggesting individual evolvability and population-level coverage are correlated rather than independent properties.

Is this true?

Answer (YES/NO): NO